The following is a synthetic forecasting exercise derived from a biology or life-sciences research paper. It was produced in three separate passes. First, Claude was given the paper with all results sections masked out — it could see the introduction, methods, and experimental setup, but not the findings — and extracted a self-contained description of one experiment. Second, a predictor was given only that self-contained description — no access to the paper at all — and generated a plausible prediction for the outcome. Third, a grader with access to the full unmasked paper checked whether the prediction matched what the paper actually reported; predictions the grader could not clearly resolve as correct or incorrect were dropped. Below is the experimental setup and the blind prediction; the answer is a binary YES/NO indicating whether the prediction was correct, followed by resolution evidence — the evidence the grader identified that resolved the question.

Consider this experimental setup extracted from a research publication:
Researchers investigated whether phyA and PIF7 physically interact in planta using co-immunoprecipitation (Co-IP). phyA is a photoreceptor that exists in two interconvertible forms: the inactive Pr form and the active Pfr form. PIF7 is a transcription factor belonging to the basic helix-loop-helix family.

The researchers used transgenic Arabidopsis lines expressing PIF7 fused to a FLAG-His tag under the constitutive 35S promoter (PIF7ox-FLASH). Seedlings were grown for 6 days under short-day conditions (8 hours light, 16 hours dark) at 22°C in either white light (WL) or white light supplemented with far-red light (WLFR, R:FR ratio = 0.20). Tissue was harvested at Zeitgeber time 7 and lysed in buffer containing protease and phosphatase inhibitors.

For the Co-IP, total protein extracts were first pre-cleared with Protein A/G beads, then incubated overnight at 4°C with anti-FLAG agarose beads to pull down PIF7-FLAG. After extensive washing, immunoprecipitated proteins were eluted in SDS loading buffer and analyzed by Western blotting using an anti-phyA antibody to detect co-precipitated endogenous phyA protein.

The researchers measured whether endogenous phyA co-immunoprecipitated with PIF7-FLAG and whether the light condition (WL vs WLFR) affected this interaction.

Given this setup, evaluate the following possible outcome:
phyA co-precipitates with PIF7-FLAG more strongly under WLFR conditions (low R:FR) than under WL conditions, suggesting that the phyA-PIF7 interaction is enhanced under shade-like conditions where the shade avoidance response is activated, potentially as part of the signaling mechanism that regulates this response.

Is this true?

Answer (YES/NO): YES